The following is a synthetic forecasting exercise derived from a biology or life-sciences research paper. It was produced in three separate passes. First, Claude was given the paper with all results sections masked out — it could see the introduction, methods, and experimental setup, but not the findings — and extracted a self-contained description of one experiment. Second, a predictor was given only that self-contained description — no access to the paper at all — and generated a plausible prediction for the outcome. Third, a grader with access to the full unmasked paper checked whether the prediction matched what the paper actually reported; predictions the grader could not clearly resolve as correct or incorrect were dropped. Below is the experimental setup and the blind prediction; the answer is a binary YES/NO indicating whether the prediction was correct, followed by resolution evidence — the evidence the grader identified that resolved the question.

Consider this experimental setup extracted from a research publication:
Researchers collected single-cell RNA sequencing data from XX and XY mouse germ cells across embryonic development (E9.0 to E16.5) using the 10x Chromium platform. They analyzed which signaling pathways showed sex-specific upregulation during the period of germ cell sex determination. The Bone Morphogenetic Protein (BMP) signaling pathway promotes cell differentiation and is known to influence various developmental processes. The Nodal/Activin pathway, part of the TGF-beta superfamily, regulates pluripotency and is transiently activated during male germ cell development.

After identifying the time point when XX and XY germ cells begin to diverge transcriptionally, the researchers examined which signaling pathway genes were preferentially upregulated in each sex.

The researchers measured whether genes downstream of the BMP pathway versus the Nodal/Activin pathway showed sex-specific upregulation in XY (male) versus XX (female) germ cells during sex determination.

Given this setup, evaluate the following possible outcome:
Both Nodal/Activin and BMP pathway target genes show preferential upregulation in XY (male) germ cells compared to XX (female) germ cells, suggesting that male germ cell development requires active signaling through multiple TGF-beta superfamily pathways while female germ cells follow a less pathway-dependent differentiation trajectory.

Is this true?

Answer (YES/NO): NO